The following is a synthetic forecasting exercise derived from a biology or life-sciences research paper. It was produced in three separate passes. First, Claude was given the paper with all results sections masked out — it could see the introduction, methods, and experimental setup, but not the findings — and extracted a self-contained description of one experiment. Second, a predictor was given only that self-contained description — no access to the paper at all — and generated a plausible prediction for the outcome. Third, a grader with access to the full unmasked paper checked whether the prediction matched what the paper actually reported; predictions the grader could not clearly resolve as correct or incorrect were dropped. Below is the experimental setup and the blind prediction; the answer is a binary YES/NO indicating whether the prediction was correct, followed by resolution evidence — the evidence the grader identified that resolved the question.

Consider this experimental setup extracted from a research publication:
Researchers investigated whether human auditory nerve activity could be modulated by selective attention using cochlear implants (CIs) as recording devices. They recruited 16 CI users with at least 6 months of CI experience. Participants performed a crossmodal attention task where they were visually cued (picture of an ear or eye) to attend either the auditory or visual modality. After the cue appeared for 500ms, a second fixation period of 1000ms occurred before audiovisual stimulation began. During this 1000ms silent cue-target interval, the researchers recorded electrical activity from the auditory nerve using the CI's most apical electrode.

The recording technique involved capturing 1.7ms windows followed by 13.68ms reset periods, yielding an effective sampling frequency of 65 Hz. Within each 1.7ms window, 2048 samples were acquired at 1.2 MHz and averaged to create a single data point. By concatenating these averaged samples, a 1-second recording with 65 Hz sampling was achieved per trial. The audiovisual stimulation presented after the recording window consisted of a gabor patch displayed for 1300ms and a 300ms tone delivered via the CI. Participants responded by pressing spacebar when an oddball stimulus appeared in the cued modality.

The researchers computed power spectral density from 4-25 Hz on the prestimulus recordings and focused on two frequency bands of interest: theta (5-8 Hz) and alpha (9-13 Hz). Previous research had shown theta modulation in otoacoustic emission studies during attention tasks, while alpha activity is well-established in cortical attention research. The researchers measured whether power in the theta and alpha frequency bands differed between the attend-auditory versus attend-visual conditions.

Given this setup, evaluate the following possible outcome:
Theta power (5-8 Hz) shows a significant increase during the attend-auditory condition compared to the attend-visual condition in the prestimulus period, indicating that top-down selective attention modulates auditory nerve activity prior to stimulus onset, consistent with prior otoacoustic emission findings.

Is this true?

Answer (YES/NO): YES